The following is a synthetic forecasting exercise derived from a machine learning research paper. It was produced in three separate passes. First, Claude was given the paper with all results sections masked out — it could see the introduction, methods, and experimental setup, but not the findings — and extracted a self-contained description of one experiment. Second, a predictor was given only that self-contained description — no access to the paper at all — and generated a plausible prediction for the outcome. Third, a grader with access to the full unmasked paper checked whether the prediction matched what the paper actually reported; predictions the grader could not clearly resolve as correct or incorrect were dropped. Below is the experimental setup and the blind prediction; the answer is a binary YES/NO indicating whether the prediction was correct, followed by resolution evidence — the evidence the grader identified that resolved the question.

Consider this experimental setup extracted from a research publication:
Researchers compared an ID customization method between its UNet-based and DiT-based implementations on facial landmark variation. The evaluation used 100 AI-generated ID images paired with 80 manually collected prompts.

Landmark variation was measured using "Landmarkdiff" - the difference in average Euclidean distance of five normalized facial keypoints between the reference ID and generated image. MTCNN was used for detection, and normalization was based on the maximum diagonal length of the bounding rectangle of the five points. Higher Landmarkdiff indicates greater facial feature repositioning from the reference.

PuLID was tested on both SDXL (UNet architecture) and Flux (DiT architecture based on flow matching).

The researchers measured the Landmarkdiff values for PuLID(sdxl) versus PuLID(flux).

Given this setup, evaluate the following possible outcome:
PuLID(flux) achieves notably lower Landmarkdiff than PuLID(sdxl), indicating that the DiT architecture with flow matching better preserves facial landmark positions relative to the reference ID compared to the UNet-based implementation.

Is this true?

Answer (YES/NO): YES